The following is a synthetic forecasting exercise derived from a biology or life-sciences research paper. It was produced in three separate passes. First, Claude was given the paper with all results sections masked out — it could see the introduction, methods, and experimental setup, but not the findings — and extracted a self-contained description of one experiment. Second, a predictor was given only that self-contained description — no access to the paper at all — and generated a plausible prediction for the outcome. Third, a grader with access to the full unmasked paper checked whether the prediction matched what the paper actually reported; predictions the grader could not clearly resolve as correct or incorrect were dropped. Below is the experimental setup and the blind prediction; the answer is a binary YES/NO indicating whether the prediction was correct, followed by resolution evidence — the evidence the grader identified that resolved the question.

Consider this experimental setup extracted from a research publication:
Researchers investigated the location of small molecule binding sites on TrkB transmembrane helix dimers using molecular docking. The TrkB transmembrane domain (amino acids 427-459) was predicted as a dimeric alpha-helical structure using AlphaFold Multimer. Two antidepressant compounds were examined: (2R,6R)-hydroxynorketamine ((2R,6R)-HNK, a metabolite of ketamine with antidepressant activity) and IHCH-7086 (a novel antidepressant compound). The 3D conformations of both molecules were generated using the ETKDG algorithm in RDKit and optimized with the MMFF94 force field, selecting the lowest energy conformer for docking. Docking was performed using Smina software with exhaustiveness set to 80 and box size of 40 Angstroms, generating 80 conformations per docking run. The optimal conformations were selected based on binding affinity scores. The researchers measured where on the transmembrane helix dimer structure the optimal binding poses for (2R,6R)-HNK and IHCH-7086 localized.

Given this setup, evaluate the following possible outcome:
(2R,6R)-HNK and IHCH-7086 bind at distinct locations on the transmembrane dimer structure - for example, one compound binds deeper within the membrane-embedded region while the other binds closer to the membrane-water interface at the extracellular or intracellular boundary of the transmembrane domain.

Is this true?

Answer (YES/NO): NO